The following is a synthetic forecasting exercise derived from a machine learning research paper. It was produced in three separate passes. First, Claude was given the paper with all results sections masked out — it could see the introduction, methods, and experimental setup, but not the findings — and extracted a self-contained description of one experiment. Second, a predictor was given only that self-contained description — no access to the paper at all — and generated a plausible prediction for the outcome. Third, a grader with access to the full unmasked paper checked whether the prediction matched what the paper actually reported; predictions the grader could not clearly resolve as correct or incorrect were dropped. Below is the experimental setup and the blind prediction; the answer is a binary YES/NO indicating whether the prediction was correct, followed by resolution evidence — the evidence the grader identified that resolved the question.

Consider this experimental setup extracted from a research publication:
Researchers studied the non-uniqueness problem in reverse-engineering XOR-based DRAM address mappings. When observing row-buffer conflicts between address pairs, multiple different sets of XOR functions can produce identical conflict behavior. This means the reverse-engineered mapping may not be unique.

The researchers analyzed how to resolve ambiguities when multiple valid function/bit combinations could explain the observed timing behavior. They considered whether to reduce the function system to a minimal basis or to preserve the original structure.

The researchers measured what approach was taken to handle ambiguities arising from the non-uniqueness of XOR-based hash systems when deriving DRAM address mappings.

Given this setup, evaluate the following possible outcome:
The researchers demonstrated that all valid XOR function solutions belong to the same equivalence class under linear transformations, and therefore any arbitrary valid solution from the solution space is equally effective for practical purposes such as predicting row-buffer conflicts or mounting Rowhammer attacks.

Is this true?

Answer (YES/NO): NO